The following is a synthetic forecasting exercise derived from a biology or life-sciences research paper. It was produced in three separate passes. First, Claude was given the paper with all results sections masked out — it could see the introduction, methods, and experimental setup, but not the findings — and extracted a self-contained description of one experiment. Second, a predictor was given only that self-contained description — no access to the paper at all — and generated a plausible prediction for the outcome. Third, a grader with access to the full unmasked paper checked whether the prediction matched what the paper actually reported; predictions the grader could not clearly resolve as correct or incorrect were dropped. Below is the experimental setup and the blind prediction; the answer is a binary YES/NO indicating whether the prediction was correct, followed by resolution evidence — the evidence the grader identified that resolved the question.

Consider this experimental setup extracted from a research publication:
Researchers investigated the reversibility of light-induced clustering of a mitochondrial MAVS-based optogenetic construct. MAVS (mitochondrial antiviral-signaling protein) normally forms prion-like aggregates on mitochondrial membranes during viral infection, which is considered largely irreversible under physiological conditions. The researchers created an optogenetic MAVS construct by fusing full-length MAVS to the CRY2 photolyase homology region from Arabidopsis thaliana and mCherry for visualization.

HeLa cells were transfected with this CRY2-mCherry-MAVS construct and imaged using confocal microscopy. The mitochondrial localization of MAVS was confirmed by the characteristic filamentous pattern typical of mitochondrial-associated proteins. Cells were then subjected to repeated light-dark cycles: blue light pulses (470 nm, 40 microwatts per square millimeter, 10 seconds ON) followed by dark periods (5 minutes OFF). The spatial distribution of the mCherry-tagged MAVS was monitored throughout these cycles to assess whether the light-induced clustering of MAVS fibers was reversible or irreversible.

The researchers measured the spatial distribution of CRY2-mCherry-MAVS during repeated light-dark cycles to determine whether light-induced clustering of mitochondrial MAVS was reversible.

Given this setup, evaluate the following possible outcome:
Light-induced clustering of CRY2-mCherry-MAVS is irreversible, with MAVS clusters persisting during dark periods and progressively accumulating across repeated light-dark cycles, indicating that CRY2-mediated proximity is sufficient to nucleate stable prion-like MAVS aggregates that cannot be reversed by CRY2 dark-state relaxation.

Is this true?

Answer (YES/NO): NO